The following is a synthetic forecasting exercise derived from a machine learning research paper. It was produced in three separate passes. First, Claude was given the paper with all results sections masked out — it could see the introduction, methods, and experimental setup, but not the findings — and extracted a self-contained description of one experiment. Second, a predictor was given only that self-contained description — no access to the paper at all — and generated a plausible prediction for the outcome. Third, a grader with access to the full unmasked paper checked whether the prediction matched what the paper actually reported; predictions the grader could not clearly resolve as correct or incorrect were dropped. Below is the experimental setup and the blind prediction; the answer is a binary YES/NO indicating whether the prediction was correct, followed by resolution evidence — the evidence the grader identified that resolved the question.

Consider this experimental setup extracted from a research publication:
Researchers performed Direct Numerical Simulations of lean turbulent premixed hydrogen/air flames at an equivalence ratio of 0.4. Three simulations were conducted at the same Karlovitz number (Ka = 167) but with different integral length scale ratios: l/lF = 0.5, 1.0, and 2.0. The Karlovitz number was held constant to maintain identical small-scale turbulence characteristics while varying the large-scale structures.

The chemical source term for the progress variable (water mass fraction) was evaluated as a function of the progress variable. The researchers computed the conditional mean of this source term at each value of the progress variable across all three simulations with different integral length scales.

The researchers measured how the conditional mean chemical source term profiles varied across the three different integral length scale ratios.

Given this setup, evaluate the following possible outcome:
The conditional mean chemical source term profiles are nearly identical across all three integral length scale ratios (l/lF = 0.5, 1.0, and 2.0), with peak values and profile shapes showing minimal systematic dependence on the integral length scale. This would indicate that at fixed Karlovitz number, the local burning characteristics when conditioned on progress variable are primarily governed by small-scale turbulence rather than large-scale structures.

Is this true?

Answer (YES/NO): YES